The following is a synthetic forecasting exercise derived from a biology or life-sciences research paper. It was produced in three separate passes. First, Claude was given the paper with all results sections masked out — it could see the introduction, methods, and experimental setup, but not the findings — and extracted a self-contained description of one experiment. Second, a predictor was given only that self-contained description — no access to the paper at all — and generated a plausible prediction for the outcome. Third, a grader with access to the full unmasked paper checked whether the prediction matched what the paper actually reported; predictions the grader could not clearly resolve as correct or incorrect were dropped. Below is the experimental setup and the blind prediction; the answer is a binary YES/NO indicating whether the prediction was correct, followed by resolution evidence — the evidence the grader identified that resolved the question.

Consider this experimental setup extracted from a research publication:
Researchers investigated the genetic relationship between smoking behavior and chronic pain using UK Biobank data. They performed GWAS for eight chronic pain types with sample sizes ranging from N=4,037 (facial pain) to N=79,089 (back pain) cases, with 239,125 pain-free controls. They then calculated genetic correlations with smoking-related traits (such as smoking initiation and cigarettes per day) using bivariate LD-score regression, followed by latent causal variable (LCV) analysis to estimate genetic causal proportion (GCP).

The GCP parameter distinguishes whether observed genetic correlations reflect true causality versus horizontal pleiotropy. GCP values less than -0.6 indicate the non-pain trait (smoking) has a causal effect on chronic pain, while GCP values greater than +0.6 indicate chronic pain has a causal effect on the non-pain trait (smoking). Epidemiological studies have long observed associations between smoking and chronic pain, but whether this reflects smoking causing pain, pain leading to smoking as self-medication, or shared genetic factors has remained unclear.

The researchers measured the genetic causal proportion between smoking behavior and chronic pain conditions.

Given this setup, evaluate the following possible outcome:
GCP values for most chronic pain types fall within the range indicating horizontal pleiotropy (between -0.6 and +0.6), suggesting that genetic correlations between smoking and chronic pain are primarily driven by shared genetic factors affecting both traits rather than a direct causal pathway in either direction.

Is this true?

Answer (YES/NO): NO